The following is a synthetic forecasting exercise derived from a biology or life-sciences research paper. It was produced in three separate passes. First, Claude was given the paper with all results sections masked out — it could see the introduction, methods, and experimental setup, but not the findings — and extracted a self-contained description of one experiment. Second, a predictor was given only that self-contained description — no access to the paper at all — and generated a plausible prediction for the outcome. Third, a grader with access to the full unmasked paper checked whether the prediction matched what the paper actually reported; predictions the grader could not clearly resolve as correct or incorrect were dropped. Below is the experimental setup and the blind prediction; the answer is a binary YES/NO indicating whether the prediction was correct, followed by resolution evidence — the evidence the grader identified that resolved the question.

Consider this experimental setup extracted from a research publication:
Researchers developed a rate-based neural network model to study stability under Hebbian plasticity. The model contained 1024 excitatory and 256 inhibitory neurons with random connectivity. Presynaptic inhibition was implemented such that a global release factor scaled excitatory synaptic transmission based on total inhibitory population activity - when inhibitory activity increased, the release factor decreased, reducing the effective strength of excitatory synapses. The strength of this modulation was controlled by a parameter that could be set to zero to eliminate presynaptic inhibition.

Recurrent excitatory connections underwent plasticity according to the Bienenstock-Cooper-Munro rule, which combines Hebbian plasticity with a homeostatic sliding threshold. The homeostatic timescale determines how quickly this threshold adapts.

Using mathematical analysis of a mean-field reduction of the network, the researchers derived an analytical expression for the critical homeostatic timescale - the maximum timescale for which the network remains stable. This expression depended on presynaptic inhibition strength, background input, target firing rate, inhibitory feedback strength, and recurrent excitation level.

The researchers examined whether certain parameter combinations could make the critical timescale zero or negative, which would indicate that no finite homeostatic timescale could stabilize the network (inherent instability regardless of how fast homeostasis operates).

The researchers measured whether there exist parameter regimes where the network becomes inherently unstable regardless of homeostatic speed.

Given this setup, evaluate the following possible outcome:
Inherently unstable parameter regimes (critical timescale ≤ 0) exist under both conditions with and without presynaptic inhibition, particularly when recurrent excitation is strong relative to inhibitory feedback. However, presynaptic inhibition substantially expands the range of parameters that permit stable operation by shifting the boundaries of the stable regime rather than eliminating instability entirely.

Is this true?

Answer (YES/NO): NO